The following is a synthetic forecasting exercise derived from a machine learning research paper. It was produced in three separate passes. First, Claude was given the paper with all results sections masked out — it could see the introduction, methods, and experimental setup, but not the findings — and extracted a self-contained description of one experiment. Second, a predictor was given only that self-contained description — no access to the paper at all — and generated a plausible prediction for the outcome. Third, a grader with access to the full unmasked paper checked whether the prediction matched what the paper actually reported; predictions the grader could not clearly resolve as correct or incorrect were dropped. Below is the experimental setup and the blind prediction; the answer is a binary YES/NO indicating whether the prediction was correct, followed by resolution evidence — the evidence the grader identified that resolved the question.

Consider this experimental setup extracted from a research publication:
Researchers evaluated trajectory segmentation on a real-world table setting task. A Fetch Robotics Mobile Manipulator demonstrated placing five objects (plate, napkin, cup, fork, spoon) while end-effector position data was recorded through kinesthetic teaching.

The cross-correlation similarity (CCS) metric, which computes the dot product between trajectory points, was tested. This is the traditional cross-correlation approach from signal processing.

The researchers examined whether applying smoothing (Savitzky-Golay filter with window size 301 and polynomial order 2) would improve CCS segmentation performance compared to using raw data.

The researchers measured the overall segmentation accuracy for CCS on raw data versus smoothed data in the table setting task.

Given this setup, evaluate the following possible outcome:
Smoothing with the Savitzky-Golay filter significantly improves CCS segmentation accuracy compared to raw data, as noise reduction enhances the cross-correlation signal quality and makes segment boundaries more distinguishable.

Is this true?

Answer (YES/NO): NO